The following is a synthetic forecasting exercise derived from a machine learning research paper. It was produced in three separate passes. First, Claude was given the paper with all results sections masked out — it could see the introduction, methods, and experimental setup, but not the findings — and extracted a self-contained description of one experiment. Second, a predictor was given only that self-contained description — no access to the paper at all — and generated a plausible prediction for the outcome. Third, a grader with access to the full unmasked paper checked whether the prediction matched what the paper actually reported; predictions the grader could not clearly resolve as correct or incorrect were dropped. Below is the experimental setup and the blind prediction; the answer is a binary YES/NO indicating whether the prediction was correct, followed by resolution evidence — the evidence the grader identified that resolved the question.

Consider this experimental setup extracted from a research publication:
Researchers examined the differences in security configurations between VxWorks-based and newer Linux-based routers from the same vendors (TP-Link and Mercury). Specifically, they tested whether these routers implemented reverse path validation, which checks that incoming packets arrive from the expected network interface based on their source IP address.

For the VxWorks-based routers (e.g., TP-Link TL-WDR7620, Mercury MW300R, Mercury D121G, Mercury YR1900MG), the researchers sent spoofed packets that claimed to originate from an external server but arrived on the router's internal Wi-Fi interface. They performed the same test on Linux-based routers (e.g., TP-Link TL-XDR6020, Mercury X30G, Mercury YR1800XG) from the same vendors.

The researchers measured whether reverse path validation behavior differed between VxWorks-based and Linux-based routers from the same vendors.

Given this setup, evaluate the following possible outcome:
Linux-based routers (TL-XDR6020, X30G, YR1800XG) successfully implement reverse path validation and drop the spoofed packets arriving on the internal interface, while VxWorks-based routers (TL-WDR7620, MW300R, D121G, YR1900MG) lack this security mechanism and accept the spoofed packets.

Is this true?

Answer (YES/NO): NO